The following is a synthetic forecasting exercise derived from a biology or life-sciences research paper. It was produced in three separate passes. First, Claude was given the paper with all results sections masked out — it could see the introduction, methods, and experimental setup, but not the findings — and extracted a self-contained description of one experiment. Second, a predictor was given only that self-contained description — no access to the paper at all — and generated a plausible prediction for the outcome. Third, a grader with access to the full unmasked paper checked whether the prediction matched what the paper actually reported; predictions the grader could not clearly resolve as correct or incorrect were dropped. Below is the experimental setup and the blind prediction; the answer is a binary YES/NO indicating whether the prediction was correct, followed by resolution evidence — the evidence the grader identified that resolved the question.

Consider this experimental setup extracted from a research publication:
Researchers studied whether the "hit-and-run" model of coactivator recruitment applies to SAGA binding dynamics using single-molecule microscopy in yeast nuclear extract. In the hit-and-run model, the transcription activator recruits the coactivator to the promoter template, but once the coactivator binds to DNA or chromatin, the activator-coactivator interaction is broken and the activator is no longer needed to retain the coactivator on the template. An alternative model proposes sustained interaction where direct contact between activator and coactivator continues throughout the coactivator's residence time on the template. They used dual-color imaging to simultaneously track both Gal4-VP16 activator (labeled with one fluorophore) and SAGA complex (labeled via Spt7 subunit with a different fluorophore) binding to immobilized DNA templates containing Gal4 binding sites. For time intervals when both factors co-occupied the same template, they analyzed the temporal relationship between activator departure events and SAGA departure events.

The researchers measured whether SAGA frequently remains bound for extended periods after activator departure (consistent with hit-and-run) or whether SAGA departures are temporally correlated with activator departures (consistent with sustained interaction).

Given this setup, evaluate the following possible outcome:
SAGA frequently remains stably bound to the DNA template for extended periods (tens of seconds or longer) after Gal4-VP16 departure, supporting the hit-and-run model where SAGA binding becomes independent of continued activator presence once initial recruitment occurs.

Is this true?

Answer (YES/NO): NO